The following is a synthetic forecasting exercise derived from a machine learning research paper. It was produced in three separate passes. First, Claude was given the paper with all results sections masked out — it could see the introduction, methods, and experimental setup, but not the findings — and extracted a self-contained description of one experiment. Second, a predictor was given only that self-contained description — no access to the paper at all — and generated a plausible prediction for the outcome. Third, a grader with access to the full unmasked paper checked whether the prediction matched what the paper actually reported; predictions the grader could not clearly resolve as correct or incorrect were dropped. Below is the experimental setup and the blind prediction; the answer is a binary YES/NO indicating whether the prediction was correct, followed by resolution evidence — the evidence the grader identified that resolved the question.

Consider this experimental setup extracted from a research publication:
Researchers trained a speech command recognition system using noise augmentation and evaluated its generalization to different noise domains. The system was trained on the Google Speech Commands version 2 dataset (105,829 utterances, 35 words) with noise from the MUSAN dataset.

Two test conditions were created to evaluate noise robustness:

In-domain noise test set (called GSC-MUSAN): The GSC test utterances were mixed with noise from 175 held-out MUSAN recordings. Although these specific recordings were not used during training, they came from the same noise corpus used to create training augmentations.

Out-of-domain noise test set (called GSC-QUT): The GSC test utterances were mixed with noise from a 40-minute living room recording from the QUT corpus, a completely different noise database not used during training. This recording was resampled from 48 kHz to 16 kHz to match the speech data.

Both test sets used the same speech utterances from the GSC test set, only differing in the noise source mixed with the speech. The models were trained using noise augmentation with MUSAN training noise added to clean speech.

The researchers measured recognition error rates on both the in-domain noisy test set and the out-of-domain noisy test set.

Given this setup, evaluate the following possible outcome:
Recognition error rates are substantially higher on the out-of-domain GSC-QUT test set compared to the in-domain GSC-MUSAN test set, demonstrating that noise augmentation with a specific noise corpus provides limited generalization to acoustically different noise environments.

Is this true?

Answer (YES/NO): YES